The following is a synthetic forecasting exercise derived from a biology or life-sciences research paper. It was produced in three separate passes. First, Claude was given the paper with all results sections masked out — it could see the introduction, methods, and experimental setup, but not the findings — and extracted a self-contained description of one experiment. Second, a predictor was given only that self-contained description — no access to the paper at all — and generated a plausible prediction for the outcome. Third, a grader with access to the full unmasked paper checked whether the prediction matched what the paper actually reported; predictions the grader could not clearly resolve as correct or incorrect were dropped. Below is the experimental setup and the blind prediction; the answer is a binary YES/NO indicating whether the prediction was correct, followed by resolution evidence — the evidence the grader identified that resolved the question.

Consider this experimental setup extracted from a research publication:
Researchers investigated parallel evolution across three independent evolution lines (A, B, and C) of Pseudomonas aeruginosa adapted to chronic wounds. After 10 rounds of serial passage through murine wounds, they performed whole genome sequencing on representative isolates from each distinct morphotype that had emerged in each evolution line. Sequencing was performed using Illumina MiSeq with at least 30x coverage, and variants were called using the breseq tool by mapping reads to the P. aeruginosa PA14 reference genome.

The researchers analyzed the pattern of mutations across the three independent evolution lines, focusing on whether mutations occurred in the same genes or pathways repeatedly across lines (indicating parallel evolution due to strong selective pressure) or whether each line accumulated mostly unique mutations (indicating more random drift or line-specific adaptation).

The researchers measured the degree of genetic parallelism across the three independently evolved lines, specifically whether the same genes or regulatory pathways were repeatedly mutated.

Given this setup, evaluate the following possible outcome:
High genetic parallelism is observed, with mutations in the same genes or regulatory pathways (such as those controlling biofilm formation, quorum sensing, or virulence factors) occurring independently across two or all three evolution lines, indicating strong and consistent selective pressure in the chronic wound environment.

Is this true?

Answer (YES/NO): YES